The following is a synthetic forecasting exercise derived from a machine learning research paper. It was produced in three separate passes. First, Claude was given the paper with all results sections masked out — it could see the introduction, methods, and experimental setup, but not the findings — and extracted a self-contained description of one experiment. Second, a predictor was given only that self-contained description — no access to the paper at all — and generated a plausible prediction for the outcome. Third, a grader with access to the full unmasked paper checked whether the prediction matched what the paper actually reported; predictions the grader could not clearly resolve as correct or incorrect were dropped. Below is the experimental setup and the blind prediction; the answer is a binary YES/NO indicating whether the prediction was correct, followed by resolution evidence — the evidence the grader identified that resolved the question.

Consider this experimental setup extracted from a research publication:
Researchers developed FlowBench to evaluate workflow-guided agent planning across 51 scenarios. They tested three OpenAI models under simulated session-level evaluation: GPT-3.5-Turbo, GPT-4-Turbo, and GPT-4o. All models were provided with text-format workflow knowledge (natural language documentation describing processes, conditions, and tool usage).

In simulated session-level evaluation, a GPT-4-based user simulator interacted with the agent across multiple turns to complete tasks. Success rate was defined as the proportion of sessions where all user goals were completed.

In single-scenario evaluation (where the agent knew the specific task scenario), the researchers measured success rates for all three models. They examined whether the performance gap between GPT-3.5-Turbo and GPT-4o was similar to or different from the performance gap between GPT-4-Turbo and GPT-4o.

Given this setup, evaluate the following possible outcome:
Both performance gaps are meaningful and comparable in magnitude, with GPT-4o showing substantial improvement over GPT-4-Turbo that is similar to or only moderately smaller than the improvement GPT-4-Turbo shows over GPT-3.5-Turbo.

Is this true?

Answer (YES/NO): NO